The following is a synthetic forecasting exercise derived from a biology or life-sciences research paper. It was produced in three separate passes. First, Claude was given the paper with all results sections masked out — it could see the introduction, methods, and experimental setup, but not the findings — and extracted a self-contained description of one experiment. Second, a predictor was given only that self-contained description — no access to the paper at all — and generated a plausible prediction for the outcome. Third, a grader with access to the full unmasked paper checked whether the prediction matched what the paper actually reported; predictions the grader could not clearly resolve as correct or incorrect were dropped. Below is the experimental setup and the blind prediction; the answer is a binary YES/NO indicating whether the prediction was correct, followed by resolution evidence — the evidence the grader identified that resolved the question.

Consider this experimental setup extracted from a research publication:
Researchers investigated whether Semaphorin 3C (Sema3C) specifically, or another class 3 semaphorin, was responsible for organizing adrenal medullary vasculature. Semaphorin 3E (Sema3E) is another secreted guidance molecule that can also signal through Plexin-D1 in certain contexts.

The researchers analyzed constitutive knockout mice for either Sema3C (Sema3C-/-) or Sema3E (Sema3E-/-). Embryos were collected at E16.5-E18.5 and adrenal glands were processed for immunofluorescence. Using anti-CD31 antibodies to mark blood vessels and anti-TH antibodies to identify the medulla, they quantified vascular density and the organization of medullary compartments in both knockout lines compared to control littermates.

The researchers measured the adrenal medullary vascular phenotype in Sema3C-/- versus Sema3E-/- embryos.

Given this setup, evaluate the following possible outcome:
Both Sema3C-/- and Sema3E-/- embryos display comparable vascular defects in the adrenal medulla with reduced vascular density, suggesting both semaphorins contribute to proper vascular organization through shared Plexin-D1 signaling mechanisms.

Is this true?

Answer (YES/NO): NO